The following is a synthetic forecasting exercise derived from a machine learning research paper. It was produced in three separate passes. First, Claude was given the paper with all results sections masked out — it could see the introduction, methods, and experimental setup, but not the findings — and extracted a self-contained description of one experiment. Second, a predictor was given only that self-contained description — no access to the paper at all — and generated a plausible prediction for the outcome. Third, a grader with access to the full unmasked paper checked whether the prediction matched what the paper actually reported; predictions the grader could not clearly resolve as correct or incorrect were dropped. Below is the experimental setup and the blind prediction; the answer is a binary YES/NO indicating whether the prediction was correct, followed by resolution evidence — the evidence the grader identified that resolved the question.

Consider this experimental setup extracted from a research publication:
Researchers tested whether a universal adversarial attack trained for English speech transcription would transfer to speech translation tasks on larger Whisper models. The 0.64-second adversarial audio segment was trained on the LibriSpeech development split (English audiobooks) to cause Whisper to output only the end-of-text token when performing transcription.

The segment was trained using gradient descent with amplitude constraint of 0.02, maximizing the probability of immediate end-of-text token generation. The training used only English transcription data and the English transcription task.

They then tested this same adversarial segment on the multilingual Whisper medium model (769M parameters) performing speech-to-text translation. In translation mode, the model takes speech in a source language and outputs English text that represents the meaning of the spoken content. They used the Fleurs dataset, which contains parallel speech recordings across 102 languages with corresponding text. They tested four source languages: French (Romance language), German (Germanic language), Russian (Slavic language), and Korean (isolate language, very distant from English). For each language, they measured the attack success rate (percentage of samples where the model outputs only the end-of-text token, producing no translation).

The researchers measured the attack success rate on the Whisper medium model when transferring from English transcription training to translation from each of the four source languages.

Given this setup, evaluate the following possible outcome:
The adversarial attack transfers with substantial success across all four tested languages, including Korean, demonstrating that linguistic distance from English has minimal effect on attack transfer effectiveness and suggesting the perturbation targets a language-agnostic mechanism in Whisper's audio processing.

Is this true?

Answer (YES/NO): NO